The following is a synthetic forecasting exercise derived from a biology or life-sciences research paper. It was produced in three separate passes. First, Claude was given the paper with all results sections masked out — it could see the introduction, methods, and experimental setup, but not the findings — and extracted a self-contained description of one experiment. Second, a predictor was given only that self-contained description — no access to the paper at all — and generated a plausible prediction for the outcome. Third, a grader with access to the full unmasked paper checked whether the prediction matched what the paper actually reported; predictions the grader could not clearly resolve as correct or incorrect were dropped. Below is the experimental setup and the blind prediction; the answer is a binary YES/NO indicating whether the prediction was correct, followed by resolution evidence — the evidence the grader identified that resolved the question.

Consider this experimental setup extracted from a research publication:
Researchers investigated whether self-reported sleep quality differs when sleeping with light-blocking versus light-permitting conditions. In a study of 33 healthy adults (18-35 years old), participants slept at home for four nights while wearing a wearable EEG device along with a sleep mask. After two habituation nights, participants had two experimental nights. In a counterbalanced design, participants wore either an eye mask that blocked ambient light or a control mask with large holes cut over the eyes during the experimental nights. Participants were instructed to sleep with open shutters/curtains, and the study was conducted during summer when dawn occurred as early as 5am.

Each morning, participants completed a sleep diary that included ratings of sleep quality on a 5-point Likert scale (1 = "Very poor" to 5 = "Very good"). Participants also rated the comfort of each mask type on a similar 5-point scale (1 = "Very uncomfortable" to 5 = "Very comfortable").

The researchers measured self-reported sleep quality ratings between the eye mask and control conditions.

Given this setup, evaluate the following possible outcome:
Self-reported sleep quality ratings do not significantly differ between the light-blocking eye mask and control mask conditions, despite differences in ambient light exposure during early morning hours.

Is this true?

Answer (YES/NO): YES